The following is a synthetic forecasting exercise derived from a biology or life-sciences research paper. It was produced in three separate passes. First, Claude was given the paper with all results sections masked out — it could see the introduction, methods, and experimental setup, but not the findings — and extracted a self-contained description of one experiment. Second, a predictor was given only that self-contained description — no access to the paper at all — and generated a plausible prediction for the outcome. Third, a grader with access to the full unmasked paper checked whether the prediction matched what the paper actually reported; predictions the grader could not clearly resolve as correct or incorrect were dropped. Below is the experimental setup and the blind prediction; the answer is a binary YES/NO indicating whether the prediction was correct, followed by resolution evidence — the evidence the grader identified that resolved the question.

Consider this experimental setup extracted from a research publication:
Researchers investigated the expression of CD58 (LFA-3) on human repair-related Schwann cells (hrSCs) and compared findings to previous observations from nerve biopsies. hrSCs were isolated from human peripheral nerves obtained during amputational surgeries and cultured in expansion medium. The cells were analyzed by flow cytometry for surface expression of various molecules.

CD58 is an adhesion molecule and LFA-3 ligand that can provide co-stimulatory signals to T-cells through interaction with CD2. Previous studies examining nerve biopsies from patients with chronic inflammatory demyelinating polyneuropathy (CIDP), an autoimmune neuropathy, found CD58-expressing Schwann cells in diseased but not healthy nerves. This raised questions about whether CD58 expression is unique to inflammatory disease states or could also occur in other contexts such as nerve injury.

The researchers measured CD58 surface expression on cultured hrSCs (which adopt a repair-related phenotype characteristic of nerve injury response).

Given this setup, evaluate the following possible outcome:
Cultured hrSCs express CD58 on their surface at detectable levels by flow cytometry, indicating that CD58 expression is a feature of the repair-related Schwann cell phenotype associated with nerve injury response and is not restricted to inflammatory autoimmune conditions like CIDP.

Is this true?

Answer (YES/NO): YES